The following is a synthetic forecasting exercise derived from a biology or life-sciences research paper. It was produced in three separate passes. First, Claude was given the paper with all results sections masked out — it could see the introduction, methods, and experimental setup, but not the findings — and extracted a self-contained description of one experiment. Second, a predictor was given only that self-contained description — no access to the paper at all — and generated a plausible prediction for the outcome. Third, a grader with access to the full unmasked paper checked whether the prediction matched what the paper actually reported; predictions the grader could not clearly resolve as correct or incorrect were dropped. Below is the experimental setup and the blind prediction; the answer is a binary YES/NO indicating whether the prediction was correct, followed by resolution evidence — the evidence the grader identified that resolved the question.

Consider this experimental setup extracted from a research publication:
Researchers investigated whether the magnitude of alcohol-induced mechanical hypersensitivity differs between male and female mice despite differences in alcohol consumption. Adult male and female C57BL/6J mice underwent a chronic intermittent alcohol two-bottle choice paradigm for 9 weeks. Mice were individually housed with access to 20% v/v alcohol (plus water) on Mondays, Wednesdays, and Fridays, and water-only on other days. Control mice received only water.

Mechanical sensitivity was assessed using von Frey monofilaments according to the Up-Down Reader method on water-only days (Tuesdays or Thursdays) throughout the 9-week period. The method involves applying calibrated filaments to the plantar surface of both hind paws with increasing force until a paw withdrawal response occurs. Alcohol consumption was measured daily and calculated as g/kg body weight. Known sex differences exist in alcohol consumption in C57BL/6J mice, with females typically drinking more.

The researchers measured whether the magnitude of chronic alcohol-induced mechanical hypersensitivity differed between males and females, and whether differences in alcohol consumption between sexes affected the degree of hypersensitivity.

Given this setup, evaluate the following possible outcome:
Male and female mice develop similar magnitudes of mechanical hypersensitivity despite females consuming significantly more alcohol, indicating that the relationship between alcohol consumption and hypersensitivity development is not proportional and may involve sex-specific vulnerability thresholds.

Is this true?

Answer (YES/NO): YES